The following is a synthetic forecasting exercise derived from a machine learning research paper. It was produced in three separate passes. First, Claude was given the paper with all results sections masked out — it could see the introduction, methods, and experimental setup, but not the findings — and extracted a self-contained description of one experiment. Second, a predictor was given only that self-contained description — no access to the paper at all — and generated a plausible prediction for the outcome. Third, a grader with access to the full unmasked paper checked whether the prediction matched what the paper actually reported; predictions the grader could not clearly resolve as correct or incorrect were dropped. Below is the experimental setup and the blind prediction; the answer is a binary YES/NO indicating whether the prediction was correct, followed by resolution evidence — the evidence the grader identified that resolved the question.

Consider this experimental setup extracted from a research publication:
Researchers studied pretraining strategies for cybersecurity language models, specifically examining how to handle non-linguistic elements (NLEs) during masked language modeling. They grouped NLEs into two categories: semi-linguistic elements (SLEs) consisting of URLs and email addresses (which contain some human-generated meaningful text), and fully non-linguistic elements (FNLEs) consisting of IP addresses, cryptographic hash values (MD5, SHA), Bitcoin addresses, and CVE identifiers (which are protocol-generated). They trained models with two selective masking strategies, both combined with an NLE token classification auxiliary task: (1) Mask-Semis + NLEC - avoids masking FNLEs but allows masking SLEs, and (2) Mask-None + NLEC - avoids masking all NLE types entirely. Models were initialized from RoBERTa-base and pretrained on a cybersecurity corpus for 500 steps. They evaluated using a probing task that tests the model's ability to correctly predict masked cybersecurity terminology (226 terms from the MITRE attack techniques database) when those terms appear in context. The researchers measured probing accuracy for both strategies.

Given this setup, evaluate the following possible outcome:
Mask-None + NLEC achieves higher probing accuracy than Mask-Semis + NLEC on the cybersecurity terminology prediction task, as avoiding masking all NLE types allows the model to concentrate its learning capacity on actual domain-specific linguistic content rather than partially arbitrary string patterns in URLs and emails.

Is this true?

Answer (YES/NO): NO